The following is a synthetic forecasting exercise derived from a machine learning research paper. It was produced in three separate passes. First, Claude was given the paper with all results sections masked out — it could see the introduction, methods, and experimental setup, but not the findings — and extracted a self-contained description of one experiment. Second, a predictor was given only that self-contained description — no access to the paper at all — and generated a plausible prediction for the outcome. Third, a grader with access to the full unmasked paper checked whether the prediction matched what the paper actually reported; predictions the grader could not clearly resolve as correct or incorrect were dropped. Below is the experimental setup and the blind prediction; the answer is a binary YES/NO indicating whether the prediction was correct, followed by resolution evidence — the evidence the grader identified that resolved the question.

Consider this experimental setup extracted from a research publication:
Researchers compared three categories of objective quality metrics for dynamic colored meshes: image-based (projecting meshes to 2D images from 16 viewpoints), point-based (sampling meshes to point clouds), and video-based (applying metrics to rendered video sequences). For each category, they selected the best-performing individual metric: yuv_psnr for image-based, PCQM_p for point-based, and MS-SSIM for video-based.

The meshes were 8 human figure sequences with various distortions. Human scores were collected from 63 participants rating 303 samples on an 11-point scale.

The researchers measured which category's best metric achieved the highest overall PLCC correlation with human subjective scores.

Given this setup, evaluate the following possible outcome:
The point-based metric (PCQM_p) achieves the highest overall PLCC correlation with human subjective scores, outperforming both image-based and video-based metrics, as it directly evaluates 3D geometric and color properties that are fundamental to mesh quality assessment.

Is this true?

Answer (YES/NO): YES